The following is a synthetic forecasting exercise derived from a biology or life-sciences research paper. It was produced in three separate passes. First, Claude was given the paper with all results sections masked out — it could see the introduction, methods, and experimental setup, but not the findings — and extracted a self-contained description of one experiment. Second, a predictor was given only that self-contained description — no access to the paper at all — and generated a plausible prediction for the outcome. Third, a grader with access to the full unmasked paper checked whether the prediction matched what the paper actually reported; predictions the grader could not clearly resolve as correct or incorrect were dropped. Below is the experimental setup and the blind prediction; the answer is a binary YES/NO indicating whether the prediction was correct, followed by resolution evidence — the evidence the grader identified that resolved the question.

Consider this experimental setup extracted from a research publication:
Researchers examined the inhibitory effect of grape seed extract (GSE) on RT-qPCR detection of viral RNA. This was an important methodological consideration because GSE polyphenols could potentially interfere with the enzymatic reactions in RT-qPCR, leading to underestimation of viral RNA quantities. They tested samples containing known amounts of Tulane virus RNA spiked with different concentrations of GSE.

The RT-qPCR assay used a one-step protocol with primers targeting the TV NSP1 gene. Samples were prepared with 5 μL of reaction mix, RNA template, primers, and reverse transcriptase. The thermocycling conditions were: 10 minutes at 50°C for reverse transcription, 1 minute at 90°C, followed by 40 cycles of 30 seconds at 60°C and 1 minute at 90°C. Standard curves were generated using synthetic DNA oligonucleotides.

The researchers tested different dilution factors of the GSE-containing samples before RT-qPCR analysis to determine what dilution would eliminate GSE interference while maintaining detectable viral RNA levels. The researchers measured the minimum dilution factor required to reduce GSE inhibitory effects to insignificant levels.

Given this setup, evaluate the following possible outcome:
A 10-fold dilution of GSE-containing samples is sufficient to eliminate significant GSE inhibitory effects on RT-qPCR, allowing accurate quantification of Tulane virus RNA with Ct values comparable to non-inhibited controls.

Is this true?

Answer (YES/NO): NO